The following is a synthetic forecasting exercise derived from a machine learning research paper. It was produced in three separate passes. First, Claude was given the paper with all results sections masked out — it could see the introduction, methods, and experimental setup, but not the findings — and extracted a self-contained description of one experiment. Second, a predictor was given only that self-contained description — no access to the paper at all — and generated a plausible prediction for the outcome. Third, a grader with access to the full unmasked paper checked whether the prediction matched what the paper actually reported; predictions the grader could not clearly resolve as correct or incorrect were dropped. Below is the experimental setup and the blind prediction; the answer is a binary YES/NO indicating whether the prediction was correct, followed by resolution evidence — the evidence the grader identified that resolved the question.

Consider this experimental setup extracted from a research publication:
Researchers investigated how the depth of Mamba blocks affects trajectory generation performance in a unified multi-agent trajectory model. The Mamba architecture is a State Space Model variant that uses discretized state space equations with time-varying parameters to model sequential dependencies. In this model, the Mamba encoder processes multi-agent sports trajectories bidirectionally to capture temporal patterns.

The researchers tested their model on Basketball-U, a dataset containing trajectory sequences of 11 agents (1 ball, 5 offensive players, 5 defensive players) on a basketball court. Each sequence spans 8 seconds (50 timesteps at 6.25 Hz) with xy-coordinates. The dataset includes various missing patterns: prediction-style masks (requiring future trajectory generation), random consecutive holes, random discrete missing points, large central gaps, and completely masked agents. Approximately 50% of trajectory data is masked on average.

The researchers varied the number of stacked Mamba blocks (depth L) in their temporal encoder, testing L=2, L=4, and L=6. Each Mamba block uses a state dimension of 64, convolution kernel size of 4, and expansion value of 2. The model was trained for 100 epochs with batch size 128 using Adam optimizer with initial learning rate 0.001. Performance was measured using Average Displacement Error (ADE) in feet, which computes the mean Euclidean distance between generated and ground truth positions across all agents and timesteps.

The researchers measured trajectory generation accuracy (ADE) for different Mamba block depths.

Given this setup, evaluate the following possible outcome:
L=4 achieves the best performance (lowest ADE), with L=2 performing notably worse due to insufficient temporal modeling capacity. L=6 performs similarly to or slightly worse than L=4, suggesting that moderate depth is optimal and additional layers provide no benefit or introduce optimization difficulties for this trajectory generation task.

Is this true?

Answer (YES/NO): YES